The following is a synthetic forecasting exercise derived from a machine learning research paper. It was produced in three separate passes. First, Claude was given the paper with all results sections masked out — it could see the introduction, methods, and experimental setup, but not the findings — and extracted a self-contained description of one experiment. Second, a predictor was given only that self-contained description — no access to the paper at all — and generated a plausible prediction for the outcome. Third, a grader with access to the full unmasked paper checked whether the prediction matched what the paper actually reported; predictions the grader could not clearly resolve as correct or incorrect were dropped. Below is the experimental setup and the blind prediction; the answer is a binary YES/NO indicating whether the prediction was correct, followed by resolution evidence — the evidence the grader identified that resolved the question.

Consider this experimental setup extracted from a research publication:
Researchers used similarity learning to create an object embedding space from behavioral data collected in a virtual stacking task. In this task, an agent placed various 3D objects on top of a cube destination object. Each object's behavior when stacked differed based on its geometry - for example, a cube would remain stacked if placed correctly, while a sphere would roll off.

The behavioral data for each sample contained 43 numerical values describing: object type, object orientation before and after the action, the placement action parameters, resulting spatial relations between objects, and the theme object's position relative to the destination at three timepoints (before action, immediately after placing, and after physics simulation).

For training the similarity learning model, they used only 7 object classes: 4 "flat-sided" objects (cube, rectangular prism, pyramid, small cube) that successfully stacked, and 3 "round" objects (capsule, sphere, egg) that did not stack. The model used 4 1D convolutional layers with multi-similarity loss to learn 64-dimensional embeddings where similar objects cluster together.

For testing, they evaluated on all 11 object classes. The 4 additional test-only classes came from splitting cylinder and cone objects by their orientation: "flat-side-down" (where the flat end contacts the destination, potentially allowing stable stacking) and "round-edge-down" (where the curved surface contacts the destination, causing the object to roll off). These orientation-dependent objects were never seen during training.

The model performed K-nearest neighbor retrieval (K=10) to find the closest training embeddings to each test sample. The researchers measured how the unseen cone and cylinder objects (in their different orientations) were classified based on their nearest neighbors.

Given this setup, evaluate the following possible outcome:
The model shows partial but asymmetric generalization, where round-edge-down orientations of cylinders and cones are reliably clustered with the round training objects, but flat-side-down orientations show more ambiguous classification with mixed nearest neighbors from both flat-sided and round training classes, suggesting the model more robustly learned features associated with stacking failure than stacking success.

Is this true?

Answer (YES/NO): NO